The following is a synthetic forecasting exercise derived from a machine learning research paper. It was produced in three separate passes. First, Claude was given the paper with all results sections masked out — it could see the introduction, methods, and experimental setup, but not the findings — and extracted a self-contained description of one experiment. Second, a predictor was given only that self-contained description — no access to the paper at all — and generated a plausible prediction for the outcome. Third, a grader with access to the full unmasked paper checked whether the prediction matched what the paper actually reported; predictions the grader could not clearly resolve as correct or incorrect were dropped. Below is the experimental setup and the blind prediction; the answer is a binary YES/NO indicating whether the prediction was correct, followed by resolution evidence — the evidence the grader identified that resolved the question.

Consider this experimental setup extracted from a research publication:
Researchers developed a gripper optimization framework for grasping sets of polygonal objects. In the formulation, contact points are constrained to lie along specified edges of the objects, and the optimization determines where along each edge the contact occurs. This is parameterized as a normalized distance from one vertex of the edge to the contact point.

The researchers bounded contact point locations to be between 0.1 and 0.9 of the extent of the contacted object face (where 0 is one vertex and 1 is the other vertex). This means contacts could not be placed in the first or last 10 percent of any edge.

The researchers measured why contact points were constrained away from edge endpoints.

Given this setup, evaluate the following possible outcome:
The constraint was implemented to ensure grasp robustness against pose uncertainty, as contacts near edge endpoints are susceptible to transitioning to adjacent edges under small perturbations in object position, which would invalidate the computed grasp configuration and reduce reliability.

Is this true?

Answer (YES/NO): NO